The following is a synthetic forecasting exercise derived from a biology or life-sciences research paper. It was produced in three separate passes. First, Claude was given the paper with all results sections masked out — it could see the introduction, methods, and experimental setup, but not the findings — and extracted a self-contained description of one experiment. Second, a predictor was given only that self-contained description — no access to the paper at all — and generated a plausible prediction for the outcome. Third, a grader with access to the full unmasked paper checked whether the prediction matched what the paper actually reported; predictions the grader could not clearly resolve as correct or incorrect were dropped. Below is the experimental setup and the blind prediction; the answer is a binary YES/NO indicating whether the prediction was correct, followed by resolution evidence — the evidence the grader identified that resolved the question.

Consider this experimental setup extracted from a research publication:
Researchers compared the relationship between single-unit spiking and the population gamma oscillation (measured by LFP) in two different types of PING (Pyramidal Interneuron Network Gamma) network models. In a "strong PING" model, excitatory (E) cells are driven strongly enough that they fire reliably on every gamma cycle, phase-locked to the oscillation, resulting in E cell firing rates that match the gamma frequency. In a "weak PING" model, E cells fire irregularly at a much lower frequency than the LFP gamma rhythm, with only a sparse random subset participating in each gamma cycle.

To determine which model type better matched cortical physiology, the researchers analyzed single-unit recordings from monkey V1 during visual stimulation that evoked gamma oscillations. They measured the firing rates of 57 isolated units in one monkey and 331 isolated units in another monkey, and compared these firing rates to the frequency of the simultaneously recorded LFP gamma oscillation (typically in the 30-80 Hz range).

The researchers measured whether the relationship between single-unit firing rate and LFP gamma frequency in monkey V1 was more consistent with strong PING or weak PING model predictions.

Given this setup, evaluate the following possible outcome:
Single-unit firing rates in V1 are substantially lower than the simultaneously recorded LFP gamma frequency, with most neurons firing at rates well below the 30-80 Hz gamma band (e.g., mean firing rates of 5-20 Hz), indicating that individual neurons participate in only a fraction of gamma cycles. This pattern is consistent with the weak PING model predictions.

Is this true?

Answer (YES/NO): YES